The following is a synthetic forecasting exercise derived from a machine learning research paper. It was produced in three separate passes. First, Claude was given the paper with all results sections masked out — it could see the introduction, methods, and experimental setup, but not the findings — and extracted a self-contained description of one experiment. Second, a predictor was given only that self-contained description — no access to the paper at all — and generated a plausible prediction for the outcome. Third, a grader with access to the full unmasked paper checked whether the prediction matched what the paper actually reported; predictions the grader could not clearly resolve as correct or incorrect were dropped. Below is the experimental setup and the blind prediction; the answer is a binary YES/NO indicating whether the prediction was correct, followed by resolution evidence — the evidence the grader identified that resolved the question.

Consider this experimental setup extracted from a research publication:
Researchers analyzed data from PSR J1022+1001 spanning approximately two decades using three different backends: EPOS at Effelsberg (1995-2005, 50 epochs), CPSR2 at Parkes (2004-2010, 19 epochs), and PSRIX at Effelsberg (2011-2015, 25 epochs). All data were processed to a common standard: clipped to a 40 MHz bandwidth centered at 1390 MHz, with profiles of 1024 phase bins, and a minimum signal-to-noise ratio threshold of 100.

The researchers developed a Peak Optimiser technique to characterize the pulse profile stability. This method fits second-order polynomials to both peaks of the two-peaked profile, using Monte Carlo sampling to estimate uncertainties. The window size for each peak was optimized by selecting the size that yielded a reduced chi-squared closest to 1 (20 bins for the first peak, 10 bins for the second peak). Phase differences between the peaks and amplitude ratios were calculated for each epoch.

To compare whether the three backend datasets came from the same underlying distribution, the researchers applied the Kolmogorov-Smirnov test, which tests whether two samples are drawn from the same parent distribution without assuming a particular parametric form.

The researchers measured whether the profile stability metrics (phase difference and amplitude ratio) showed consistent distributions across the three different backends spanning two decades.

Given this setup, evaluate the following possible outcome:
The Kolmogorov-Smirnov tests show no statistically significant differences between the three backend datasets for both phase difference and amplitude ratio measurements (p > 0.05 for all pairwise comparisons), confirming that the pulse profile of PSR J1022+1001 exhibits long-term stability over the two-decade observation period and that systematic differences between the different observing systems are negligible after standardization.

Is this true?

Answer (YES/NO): NO